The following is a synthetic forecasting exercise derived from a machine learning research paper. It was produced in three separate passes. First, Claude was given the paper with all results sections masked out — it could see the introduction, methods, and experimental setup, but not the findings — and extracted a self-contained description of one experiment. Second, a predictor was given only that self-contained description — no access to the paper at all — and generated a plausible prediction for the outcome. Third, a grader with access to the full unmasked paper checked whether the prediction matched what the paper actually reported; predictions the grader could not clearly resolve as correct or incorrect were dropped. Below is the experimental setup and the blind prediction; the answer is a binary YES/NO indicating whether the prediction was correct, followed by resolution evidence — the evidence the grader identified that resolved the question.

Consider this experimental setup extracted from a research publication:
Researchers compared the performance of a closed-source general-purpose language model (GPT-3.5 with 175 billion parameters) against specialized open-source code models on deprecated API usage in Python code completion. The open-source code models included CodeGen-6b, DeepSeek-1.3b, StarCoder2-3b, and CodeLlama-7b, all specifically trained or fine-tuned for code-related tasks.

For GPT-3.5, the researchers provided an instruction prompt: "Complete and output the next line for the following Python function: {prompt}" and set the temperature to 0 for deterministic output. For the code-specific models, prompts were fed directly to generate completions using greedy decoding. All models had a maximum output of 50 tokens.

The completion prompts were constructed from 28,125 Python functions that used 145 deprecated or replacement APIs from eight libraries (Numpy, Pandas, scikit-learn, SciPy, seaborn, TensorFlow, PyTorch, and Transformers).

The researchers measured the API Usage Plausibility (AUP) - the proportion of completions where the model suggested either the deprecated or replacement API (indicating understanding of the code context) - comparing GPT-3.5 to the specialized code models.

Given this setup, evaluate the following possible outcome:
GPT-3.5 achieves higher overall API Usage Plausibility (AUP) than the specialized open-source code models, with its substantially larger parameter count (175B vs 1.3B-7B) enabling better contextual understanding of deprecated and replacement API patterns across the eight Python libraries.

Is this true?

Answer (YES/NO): NO